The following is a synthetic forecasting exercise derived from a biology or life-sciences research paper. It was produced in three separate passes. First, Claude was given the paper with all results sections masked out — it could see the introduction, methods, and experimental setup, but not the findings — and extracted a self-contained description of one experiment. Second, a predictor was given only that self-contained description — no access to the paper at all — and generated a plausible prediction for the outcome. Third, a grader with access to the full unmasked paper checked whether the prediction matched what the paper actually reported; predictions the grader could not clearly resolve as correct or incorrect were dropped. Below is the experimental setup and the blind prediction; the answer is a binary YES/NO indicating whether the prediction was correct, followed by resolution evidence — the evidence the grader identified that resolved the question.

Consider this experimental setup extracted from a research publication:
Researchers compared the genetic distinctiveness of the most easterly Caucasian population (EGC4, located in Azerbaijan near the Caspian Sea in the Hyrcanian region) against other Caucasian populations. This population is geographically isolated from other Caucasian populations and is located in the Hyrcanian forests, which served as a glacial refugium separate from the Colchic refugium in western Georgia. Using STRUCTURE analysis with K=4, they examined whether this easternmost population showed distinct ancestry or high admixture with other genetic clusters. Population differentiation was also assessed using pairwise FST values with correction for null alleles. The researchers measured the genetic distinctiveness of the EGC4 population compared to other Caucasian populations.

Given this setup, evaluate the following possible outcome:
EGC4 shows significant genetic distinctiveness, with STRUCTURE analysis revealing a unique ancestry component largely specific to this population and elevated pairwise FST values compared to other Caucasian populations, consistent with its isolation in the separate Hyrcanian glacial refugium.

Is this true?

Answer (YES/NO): YES